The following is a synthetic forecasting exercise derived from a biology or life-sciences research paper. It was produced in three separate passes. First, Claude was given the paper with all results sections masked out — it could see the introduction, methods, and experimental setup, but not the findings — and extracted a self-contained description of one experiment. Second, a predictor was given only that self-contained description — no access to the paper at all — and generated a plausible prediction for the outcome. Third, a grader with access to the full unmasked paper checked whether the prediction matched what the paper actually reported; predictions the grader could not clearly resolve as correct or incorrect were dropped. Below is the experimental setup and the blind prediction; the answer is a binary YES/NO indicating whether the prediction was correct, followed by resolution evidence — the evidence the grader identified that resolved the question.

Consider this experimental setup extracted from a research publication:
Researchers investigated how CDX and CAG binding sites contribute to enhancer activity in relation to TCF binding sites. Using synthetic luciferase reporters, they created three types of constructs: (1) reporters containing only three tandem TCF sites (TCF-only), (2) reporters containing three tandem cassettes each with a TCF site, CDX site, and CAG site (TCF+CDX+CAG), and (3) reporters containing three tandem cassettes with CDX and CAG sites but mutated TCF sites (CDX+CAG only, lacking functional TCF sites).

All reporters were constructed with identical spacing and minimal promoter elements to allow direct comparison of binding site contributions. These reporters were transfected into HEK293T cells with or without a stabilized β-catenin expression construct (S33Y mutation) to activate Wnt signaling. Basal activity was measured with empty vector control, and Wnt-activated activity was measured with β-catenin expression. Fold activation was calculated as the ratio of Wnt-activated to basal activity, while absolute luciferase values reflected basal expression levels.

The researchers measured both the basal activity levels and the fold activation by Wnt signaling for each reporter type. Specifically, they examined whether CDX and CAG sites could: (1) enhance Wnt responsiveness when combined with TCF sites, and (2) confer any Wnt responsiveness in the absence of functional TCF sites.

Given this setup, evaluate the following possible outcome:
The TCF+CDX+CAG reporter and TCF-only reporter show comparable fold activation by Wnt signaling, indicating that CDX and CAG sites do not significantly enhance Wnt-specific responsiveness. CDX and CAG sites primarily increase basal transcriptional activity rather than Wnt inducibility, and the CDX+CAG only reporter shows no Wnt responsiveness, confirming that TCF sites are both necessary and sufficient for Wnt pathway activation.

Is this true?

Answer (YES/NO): NO